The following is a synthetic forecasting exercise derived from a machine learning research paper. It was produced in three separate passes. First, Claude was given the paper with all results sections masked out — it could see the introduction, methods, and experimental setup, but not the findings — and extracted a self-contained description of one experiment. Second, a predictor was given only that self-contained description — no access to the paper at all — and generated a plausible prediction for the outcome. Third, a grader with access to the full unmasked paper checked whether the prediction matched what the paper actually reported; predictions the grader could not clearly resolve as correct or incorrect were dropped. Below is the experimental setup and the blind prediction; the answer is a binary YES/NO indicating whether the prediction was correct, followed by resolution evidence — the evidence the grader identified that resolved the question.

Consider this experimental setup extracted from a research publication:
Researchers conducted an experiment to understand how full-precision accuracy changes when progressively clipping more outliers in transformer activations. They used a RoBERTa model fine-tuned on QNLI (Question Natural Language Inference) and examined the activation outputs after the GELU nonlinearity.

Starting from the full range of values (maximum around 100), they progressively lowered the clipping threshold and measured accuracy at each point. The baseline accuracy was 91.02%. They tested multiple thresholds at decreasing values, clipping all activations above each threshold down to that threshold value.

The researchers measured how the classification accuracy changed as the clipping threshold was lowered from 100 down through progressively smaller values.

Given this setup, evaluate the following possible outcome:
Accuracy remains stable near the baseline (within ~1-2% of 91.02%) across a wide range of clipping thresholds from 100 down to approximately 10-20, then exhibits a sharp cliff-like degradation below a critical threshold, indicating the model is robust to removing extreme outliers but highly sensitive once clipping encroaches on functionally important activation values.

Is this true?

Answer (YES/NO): YES